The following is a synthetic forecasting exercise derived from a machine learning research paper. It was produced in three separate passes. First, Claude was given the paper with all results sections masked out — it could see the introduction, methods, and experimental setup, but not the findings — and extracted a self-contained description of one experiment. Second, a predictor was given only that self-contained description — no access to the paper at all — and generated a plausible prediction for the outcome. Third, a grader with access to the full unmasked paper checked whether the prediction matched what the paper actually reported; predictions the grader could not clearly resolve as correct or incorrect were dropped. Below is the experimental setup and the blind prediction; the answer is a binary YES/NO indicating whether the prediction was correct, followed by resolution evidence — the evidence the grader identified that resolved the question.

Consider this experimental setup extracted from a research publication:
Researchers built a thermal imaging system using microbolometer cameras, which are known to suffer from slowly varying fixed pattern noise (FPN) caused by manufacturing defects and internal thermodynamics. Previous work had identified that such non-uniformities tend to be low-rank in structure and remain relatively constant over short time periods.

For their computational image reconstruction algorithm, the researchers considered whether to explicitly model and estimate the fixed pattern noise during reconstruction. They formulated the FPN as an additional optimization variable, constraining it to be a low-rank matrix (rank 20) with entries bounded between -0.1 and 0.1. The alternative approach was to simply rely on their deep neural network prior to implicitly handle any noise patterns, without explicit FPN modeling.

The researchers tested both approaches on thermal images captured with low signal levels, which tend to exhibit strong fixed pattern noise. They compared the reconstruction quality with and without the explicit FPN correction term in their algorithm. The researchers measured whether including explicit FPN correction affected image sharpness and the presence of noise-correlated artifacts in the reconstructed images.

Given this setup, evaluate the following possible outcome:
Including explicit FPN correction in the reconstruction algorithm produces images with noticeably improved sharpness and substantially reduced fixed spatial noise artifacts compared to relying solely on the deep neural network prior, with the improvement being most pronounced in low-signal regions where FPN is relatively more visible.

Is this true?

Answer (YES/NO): YES